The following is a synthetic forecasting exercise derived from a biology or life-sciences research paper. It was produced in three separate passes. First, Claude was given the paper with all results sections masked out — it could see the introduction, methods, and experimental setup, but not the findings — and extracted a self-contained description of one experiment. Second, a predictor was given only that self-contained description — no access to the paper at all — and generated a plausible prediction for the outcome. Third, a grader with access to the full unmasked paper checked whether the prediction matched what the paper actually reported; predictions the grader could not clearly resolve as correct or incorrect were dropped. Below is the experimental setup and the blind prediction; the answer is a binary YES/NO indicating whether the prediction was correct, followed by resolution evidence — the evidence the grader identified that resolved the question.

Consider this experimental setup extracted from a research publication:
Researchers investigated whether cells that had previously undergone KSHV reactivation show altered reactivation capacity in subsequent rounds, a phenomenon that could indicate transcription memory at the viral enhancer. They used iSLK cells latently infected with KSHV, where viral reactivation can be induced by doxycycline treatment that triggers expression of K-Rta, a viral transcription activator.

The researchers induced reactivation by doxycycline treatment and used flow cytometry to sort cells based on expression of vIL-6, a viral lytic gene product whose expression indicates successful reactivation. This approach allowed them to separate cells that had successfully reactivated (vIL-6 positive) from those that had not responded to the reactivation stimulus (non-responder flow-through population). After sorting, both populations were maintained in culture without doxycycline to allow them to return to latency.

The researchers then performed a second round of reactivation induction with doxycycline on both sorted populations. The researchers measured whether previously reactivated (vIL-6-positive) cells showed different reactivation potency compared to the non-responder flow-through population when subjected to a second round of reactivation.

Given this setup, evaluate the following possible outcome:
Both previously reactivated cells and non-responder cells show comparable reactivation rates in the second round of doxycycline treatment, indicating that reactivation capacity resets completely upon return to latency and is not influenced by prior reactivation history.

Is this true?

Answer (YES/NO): NO